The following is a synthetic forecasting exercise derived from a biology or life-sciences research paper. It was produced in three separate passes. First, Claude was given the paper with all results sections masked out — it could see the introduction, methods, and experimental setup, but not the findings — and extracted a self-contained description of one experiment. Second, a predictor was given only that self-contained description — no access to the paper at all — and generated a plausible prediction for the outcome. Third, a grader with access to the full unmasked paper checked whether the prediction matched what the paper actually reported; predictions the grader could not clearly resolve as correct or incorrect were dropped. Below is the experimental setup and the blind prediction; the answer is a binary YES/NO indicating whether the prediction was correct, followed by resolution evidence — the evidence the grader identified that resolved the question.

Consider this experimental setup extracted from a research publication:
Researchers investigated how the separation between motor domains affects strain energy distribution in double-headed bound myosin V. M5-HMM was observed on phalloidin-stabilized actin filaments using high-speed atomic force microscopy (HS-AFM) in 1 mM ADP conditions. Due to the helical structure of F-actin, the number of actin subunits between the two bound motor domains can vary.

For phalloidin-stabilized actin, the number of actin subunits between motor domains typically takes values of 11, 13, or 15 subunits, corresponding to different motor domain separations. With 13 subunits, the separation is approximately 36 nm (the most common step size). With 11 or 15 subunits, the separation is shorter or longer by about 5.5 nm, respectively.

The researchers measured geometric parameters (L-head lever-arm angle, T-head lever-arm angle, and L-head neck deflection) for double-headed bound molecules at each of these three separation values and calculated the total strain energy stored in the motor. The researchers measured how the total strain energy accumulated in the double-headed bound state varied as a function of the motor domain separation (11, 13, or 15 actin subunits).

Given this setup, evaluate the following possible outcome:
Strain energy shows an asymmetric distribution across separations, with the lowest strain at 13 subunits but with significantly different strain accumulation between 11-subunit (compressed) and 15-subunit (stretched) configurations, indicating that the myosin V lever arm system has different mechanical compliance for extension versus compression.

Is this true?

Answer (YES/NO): NO